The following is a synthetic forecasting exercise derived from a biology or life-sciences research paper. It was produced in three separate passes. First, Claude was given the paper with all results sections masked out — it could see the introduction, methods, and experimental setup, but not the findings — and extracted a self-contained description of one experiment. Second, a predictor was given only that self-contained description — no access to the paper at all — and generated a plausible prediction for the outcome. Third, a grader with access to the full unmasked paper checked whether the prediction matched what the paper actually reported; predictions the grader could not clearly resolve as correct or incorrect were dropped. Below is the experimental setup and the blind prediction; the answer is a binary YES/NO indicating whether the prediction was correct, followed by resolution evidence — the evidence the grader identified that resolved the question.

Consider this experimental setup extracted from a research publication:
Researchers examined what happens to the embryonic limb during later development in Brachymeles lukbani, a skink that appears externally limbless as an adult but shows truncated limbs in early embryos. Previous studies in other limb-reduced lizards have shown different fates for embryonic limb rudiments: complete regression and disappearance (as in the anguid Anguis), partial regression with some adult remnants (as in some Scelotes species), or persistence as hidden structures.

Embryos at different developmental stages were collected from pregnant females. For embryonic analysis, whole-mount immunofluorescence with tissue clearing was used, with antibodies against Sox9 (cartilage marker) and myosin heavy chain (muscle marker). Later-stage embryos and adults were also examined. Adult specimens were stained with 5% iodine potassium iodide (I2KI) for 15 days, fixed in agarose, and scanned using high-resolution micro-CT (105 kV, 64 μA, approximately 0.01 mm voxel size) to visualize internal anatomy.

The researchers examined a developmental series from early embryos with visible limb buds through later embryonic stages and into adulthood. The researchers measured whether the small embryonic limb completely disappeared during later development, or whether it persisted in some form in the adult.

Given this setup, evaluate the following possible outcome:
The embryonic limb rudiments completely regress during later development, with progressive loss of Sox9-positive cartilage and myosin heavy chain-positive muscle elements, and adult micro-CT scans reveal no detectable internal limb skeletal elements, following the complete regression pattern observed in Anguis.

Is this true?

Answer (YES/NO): NO